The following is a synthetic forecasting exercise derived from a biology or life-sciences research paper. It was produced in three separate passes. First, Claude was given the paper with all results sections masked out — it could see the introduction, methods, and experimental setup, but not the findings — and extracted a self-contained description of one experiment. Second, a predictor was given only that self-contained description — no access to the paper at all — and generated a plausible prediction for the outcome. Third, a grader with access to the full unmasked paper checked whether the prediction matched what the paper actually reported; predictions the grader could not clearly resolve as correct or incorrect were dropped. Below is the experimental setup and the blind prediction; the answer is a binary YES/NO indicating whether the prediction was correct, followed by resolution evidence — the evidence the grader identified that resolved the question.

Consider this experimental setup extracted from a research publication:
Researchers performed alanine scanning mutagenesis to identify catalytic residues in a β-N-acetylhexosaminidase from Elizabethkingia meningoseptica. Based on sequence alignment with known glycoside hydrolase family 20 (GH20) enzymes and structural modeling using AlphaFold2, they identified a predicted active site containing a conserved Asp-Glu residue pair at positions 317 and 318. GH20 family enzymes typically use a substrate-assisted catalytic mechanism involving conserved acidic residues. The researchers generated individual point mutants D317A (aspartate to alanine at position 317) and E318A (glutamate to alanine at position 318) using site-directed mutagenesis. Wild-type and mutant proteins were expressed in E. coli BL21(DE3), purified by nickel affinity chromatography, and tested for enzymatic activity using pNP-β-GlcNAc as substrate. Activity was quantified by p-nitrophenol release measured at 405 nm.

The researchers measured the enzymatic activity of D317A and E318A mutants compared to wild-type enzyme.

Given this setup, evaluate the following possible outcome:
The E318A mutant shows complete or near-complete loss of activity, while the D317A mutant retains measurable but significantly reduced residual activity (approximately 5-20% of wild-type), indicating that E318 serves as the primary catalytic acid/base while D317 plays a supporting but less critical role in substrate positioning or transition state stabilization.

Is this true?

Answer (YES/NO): NO